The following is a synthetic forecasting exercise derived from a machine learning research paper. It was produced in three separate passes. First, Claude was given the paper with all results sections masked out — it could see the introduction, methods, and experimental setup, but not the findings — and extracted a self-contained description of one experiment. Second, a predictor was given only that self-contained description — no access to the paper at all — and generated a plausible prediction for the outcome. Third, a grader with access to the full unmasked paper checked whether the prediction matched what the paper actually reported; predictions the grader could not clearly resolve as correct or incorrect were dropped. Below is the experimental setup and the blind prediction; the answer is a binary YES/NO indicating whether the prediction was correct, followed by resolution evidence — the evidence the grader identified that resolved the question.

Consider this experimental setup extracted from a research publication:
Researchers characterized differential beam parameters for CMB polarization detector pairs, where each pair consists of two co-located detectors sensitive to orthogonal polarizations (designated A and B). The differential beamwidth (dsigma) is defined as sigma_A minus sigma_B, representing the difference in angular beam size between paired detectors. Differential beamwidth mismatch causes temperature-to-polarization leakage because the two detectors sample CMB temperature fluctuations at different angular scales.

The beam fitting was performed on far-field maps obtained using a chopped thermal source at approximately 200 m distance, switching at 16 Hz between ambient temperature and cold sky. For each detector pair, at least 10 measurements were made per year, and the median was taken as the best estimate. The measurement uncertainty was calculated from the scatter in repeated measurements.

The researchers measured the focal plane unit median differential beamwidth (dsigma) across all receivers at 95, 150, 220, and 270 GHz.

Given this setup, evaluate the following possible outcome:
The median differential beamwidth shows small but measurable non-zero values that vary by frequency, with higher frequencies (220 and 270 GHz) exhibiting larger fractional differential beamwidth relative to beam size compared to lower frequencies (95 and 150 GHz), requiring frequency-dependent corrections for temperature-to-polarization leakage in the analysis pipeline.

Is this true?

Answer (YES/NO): NO